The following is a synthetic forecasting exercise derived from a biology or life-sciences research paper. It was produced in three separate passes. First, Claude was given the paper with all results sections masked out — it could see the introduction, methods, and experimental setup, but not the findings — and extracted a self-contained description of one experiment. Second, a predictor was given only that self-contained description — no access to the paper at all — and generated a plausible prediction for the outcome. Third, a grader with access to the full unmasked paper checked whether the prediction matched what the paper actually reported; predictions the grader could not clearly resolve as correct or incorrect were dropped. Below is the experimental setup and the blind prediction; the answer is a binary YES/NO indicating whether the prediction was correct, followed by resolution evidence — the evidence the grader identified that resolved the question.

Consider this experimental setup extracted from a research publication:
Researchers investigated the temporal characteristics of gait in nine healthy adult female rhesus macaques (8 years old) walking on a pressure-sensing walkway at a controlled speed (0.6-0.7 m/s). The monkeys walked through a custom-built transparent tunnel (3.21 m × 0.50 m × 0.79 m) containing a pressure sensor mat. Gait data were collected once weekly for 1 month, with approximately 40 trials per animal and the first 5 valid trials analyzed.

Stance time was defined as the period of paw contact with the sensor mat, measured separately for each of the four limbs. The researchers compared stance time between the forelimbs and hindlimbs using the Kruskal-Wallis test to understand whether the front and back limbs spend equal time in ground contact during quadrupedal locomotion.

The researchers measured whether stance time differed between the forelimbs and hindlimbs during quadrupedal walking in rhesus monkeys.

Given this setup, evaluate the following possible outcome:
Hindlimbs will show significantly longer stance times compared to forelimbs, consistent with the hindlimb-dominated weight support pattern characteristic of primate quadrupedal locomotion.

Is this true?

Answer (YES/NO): NO